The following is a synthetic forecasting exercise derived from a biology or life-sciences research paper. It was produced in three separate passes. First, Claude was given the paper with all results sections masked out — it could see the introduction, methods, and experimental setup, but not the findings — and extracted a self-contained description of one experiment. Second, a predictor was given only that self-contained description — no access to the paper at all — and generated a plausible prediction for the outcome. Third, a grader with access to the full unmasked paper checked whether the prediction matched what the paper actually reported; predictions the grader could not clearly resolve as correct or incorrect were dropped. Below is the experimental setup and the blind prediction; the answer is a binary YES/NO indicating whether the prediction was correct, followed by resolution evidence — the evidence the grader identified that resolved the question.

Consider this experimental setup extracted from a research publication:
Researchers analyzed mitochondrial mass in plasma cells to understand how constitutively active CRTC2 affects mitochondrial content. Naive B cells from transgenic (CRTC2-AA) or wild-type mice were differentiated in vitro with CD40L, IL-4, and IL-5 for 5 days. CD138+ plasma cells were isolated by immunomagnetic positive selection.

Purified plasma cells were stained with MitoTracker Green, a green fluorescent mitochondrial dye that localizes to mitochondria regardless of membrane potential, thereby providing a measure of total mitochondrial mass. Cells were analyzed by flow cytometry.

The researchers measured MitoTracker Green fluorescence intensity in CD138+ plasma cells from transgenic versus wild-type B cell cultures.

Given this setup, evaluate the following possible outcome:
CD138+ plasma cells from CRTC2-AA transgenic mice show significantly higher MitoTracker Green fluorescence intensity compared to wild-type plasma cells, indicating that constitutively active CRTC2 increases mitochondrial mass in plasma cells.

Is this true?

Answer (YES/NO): NO